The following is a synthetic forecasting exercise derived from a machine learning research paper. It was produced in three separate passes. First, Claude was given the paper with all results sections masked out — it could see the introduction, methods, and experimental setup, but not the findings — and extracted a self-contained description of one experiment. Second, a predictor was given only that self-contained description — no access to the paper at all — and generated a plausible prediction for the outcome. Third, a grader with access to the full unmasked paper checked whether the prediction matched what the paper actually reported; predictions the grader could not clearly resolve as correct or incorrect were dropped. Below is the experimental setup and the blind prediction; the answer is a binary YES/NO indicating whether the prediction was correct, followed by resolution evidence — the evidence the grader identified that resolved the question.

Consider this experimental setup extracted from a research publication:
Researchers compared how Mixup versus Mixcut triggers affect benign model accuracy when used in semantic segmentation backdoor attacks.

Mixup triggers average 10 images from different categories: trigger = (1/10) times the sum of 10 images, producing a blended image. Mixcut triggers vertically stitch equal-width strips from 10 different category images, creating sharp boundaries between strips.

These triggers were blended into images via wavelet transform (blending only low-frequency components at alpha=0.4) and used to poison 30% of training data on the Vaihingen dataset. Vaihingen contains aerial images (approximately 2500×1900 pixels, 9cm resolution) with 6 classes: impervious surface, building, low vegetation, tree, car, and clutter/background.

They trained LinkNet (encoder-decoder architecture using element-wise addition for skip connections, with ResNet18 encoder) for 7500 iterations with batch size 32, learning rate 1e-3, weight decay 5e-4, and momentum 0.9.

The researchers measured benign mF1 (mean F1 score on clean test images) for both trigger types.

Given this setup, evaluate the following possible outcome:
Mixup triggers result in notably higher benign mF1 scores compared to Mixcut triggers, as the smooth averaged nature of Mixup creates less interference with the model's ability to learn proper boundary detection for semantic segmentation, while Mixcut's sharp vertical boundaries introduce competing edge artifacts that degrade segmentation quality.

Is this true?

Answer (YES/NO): YES